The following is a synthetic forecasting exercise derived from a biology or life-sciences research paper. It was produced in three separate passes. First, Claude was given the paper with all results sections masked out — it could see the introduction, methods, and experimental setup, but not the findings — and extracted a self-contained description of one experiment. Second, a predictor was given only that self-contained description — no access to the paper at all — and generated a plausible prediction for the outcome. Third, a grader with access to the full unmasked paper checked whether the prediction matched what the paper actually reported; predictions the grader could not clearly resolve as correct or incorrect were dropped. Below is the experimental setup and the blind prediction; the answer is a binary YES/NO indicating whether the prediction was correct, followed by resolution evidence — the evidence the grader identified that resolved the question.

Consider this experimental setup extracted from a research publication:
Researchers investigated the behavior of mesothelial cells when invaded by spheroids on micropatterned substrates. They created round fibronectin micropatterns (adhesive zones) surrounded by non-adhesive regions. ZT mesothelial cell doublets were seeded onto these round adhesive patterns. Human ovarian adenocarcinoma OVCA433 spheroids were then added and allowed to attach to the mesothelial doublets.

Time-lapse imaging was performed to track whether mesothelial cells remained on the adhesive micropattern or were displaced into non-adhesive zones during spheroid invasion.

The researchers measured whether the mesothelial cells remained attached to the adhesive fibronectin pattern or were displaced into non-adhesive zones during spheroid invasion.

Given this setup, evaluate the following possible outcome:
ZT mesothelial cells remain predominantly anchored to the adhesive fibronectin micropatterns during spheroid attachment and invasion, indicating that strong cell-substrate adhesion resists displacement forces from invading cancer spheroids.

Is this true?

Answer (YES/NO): NO